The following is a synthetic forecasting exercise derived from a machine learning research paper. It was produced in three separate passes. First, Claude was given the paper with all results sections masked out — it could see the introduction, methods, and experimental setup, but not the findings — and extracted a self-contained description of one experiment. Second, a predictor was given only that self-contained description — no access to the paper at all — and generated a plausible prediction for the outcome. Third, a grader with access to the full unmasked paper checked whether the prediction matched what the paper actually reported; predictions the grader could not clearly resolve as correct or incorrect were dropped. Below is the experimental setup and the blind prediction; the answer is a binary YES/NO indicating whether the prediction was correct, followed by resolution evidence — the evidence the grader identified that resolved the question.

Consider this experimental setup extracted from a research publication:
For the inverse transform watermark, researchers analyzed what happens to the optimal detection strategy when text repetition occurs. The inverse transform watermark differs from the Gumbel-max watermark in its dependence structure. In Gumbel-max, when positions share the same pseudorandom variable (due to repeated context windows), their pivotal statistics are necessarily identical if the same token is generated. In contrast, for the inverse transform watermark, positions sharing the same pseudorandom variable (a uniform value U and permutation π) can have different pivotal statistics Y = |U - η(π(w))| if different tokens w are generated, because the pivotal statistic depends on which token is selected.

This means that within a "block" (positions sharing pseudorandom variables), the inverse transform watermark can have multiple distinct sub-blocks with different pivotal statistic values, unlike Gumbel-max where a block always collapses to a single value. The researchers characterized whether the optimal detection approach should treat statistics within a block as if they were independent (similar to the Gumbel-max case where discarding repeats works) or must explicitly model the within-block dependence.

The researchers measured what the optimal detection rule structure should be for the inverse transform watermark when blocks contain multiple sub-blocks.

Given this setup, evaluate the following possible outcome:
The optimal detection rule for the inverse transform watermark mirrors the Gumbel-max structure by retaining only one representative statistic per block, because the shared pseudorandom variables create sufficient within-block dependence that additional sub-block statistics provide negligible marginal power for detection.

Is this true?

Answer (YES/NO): NO